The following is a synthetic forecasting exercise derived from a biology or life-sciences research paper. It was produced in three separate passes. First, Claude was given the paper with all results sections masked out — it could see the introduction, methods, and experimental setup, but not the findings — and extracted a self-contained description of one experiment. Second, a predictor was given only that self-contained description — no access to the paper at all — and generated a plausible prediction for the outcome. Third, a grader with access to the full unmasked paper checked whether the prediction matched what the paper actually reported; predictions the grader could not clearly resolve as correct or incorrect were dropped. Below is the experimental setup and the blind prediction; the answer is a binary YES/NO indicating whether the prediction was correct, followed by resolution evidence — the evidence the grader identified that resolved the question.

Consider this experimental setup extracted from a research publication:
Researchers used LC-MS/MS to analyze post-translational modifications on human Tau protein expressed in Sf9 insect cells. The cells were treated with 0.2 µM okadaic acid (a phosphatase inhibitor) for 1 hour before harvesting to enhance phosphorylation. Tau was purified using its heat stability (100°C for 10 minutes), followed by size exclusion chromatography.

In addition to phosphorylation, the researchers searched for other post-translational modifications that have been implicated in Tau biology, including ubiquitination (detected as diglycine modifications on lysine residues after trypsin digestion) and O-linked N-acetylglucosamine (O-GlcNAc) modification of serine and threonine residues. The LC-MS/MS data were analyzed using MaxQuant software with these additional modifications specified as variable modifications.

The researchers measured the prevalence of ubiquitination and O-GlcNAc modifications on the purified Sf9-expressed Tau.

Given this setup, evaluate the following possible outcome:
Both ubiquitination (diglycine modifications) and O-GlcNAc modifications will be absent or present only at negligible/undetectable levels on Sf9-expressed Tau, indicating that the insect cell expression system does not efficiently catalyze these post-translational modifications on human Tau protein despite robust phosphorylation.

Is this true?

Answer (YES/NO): YES